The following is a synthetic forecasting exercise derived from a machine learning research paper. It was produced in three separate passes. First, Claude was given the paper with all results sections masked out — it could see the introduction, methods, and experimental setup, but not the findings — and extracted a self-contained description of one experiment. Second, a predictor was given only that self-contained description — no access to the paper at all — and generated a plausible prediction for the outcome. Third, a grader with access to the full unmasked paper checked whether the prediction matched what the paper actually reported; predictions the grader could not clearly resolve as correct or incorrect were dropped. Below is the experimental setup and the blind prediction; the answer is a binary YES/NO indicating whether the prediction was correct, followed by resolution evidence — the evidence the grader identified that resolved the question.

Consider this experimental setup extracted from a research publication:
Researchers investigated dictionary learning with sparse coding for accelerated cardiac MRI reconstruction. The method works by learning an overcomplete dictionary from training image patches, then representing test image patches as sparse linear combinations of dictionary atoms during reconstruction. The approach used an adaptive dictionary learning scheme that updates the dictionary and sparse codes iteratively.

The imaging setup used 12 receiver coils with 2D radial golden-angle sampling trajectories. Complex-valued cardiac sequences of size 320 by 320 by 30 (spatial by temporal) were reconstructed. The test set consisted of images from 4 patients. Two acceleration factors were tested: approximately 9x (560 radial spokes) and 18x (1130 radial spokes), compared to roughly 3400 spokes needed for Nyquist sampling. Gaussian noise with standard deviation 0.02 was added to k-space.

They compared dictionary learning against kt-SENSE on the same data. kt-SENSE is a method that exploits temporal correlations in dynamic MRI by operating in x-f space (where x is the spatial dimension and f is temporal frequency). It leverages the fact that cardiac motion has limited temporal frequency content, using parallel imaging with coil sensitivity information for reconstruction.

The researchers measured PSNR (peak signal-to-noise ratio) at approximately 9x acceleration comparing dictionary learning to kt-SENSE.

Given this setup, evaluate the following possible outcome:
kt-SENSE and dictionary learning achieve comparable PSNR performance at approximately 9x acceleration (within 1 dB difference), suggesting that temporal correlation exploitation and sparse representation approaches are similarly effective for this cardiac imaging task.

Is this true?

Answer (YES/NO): NO